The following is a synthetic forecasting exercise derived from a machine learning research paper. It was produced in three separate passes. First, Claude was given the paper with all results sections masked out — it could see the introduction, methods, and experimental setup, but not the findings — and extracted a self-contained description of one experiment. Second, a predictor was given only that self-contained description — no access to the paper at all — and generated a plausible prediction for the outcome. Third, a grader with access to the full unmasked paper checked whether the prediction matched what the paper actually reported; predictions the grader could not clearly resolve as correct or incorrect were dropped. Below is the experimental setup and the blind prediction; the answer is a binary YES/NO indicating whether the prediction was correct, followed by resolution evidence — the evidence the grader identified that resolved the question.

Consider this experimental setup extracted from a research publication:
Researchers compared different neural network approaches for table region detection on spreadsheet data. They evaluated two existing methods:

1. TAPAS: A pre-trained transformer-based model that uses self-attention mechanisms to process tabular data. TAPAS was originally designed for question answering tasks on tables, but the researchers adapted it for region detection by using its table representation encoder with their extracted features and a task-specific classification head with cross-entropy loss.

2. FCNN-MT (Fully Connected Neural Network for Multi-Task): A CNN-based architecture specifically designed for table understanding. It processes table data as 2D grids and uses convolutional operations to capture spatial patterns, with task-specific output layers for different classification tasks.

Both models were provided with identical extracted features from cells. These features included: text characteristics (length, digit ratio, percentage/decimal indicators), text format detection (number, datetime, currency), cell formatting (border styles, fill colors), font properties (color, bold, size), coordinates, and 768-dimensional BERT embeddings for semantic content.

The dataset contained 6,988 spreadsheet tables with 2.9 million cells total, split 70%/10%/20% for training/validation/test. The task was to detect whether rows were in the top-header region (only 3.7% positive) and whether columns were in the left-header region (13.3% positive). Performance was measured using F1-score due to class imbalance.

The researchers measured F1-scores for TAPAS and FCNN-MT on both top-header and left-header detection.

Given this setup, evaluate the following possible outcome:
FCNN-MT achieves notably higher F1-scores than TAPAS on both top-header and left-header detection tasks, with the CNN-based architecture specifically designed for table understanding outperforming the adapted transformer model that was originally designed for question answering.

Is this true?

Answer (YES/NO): NO